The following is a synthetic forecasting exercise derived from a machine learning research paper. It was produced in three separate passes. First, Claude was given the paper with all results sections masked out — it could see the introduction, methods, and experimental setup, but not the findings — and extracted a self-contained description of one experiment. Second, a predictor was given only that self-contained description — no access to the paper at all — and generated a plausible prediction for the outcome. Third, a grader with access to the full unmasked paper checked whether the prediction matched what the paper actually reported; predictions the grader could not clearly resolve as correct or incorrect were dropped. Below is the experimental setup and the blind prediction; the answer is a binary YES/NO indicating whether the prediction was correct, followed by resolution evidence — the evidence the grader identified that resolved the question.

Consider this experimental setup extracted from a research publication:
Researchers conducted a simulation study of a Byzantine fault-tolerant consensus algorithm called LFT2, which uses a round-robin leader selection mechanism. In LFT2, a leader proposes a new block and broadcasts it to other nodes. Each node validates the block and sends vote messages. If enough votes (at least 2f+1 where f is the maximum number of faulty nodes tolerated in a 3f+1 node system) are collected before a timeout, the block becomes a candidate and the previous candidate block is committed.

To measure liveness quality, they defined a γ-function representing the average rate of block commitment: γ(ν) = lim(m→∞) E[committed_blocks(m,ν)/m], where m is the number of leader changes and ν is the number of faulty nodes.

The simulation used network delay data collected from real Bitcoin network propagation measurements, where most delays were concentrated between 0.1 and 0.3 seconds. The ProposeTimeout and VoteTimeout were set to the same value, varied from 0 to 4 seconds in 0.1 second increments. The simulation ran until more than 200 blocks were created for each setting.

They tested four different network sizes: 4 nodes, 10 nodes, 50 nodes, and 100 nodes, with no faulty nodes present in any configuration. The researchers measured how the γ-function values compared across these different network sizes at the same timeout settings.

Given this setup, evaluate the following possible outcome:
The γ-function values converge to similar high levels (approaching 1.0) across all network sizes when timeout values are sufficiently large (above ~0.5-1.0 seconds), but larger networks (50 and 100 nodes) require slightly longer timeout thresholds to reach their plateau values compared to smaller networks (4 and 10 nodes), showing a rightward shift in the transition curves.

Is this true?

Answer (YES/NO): NO